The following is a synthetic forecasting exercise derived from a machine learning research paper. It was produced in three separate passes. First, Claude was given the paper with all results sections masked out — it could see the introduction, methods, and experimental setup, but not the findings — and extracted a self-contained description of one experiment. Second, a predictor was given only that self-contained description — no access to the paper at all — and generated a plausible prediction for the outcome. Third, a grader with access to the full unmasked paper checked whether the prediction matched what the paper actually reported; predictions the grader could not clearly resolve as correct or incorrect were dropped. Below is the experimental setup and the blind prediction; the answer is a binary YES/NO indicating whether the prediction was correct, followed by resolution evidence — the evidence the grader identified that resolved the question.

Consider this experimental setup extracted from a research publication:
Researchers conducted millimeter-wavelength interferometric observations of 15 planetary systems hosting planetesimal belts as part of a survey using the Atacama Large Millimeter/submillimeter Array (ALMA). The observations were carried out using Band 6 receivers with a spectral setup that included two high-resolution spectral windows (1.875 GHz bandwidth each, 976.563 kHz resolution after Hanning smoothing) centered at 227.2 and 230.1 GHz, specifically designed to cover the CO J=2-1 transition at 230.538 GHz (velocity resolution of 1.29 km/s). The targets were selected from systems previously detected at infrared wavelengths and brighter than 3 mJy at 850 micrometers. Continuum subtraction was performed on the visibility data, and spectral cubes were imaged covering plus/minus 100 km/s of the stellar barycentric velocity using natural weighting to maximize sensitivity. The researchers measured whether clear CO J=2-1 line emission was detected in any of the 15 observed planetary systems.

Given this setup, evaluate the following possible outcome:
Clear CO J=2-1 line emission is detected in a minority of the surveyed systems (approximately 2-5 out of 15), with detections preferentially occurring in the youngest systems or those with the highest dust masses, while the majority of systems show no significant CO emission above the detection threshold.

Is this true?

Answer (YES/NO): NO